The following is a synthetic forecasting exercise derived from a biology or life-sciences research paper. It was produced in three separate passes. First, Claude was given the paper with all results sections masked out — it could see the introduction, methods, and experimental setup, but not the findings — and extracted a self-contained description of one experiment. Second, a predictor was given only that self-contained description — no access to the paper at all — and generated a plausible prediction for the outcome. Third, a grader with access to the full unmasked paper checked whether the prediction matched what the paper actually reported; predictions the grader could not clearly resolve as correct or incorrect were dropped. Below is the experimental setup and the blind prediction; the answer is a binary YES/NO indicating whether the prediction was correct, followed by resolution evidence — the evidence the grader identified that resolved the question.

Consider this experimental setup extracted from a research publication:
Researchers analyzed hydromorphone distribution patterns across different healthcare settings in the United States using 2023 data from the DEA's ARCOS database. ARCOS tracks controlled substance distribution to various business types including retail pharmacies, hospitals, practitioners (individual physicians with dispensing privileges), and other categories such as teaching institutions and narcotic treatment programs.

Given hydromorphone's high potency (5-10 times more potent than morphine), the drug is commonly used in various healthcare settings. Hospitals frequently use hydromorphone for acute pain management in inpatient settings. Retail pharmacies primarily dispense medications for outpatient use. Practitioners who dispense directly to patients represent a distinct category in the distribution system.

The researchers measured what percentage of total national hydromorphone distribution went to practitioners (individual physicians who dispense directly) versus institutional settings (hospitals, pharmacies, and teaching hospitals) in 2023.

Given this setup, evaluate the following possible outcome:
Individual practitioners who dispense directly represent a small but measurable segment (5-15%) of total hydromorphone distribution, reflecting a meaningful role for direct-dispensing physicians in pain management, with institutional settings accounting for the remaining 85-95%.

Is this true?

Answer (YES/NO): NO